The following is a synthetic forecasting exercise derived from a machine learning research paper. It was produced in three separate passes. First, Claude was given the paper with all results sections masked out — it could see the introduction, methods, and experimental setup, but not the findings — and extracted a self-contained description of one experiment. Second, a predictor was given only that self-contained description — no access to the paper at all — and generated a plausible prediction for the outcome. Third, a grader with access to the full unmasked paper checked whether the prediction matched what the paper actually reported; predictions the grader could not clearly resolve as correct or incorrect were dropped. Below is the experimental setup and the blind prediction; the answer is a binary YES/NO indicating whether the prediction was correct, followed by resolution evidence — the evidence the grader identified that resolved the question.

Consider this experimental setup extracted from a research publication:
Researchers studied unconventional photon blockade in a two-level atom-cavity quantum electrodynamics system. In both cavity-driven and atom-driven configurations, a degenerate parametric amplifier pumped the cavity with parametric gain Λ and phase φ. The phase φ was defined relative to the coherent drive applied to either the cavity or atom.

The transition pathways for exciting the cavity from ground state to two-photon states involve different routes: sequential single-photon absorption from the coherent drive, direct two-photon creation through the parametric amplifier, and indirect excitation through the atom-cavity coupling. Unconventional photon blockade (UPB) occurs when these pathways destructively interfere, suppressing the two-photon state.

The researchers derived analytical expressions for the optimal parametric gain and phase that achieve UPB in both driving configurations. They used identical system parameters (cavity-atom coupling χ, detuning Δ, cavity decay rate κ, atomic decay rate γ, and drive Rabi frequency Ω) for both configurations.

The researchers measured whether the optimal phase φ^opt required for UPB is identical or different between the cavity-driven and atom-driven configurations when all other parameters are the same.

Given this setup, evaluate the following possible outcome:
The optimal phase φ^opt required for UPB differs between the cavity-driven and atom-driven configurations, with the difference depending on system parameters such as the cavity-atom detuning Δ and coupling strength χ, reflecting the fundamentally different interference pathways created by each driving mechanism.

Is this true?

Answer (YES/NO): YES